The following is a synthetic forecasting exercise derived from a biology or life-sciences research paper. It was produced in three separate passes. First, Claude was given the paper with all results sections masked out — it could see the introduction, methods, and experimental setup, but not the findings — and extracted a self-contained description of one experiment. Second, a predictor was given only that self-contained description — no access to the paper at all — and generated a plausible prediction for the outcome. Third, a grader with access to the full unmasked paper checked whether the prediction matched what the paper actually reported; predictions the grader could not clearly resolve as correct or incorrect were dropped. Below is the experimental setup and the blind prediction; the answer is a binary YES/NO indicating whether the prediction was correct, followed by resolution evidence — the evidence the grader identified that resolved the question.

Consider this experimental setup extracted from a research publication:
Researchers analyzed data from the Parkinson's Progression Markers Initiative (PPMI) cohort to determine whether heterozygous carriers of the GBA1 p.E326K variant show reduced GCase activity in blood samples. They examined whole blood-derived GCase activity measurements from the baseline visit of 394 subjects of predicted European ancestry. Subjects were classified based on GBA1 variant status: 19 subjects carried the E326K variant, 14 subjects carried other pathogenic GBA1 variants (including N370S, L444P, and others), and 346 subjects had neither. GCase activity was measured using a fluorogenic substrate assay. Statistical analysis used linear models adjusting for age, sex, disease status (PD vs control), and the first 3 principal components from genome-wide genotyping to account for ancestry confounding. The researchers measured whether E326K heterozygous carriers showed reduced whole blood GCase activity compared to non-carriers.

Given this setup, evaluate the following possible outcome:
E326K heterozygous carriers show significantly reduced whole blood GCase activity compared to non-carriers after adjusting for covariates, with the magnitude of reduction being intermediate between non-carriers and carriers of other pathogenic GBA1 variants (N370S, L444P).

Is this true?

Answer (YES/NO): YES